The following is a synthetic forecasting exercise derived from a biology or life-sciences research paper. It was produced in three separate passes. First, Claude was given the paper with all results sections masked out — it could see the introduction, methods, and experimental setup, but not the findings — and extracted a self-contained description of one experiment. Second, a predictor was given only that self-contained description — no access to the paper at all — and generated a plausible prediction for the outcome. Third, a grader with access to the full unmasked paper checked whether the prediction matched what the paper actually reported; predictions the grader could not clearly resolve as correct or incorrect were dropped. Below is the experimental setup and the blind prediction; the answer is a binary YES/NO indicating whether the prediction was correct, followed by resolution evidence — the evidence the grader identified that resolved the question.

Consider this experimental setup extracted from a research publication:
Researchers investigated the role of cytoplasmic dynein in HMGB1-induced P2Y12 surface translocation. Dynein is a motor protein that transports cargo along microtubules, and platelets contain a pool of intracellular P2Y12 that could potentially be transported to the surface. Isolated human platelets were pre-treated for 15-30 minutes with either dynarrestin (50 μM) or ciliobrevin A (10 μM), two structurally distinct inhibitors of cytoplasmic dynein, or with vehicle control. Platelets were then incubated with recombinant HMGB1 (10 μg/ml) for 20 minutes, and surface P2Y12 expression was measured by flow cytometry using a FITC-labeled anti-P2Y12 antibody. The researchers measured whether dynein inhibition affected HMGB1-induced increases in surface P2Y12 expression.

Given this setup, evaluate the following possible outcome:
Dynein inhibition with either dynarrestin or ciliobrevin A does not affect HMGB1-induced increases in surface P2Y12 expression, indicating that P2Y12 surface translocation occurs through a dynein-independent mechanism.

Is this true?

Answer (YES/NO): NO